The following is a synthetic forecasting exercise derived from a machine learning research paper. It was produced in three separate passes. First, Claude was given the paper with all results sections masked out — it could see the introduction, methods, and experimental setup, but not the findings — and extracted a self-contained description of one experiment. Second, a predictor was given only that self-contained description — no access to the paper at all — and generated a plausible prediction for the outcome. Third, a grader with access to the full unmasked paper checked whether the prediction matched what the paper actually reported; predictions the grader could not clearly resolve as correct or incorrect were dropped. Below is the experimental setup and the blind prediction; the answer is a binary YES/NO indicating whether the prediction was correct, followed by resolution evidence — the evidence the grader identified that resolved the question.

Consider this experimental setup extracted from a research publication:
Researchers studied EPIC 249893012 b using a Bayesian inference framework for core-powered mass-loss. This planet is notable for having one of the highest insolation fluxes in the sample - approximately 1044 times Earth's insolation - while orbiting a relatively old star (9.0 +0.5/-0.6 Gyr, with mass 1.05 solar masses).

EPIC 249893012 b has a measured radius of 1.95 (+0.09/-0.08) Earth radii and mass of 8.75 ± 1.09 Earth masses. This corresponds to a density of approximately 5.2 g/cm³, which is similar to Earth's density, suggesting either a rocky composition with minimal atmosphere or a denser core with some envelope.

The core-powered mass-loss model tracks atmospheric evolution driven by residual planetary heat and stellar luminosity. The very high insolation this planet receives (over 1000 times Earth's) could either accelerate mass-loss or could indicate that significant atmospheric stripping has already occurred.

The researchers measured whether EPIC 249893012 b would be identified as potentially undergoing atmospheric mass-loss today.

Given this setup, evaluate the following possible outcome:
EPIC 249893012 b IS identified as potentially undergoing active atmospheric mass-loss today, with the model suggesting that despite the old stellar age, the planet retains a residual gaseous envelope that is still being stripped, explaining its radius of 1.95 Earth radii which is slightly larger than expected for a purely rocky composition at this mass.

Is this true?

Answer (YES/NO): YES